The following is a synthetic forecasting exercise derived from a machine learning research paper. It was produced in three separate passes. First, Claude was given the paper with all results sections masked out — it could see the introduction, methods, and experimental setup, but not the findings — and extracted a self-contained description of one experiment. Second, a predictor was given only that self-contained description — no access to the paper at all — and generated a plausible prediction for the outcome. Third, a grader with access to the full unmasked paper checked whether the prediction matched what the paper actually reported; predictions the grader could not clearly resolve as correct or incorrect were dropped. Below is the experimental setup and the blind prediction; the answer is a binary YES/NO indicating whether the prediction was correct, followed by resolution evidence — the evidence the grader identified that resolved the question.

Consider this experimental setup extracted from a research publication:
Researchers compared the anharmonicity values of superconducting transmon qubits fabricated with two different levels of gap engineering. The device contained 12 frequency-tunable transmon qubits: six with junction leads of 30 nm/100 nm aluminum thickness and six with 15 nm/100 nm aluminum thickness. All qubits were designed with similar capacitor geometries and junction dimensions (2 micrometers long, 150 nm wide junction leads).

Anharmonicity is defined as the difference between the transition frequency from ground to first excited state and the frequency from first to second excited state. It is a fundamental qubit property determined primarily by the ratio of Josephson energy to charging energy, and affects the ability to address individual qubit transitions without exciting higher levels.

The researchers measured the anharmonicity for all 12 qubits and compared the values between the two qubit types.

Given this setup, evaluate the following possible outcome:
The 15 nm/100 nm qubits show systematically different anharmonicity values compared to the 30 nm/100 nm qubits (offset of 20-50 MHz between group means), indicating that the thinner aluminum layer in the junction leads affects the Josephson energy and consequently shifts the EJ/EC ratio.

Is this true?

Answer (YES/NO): NO